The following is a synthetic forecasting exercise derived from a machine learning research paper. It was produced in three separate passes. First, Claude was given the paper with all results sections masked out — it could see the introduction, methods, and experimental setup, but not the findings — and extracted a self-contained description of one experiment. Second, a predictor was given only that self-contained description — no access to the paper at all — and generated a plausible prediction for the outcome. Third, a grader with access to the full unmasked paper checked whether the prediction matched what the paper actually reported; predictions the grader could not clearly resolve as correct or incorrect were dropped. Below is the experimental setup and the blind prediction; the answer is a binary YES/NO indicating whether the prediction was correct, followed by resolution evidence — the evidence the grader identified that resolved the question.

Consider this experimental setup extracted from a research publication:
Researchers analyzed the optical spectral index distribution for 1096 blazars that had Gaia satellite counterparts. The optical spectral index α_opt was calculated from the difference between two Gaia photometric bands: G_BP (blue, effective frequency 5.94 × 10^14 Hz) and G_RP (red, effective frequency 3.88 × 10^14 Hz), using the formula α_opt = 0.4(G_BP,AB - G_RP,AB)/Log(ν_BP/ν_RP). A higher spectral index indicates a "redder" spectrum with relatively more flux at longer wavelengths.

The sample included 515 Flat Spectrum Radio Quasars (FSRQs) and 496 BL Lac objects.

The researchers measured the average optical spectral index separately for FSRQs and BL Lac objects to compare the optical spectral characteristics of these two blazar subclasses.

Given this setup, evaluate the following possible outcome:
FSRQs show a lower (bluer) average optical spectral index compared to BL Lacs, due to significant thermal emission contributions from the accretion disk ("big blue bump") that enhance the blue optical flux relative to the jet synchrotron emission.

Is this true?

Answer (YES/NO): YES